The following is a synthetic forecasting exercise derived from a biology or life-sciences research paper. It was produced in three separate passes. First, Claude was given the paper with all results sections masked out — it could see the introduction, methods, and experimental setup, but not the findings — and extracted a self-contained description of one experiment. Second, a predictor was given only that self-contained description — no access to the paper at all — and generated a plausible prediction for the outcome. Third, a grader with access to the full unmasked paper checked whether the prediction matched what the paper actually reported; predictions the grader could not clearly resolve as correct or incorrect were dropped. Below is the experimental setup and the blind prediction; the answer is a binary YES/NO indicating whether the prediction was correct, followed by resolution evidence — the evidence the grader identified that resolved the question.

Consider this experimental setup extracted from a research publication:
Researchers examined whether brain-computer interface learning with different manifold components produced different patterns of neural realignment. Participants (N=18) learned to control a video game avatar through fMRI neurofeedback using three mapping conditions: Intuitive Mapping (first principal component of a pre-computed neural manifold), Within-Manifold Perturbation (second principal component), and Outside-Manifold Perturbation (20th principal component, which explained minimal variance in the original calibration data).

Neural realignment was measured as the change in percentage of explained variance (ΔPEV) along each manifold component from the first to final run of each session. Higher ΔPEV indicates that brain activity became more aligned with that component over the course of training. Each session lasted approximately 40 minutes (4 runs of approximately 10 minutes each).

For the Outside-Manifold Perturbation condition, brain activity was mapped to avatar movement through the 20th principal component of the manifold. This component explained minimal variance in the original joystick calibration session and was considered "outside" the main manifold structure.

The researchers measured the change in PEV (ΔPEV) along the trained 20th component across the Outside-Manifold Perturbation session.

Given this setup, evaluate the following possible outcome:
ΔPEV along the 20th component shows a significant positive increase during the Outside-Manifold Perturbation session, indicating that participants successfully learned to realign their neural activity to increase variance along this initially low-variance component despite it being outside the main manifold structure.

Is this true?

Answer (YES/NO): NO